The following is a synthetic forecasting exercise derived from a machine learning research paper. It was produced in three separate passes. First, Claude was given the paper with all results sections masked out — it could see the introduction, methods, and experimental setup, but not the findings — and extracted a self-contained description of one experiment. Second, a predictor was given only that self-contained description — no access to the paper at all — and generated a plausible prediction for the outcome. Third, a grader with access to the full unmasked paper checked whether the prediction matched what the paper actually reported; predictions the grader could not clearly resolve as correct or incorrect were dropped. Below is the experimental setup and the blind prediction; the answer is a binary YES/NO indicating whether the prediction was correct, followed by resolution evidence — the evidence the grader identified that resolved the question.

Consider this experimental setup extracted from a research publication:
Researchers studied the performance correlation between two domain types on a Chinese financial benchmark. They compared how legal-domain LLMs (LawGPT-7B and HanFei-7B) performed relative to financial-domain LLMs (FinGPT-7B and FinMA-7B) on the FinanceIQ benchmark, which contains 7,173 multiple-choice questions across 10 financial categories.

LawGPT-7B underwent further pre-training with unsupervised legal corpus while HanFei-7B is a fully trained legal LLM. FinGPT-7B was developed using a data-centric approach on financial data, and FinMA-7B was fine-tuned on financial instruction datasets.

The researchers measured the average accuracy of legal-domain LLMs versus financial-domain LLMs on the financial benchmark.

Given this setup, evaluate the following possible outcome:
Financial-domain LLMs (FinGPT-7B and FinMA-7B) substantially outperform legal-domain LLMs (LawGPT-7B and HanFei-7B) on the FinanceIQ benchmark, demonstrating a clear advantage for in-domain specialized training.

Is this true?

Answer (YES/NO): NO